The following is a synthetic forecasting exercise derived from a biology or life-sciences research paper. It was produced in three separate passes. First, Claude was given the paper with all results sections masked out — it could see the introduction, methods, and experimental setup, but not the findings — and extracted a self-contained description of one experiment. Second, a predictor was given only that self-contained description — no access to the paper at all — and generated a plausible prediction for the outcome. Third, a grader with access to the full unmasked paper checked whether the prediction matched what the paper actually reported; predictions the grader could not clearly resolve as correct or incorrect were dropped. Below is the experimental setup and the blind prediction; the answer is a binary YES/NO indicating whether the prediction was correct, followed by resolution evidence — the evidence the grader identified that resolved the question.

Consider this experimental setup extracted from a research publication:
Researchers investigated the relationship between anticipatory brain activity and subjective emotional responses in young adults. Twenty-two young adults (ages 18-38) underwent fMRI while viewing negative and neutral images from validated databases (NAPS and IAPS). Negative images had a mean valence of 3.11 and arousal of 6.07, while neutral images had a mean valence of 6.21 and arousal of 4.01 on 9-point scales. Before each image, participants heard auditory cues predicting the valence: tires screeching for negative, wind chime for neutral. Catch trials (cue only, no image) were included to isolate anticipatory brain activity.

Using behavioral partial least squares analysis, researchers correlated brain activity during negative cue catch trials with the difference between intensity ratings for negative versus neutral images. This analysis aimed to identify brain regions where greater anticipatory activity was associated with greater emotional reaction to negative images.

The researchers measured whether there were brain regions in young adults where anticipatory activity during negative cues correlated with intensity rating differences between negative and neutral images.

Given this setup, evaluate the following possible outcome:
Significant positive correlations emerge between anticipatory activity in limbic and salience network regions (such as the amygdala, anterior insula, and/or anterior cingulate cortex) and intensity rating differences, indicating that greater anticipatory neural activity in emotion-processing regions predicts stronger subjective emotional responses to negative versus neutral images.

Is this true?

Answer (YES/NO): YES